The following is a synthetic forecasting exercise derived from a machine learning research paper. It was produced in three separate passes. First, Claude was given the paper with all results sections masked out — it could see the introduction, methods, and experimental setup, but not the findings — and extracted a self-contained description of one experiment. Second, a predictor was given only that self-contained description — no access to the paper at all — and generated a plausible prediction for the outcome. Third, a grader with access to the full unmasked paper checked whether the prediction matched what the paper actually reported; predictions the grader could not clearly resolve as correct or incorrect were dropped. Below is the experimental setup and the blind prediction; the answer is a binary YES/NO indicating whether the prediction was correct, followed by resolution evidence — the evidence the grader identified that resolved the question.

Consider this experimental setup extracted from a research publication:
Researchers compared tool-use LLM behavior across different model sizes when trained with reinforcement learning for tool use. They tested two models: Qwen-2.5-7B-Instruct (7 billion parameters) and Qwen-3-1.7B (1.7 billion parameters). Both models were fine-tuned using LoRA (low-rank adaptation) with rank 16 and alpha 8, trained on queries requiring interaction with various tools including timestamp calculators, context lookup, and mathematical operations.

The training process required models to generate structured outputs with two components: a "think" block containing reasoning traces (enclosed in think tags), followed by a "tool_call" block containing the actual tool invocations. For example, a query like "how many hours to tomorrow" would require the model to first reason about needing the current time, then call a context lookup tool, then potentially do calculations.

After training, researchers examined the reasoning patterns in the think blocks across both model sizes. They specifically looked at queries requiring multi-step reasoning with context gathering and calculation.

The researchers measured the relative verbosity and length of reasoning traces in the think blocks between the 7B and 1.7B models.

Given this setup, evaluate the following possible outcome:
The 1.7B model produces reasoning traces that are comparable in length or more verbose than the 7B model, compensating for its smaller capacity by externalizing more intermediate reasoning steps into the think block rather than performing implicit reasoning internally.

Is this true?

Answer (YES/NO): YES